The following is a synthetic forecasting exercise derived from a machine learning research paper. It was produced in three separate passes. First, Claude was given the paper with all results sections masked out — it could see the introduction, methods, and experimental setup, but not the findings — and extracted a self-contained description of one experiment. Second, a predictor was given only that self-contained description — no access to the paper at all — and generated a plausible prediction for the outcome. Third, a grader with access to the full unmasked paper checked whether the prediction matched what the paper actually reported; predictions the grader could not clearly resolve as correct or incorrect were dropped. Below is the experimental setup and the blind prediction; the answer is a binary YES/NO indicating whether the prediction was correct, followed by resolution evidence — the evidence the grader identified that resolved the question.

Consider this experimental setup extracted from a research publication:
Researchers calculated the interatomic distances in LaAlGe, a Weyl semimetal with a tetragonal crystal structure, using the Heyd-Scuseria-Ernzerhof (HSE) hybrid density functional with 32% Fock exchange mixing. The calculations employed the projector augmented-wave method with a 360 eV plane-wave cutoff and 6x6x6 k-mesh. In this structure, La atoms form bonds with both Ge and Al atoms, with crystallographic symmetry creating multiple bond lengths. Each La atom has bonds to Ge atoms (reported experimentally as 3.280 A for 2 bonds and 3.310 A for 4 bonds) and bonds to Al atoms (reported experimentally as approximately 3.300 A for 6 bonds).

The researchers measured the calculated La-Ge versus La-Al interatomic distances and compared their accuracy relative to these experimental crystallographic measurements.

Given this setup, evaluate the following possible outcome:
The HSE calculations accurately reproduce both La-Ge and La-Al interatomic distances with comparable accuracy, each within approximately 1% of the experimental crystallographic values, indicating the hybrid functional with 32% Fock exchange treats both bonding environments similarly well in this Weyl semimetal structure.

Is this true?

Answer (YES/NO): NO